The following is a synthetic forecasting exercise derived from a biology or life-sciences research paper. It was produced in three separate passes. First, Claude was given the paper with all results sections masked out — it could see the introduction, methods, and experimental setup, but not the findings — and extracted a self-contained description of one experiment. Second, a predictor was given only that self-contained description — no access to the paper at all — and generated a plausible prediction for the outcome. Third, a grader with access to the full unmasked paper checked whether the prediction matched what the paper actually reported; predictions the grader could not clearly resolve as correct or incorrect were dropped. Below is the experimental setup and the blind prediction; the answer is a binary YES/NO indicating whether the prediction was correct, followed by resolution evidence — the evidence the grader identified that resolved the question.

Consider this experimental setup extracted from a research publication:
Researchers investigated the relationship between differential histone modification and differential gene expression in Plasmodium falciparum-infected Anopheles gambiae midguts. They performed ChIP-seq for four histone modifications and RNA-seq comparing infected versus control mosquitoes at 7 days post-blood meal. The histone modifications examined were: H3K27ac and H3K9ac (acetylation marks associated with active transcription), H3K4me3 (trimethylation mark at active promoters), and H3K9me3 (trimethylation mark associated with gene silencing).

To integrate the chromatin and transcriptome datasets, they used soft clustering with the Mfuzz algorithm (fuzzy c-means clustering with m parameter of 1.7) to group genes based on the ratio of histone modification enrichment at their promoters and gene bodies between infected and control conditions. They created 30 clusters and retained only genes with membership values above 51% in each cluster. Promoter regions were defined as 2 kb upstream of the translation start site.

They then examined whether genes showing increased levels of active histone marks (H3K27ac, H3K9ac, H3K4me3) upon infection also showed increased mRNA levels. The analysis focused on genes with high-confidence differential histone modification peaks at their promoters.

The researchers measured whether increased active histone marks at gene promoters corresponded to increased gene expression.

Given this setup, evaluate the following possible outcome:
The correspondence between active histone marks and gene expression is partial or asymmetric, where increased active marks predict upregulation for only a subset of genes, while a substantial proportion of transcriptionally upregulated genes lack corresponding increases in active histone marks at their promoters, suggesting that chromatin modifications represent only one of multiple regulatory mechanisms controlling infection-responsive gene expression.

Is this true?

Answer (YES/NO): YES